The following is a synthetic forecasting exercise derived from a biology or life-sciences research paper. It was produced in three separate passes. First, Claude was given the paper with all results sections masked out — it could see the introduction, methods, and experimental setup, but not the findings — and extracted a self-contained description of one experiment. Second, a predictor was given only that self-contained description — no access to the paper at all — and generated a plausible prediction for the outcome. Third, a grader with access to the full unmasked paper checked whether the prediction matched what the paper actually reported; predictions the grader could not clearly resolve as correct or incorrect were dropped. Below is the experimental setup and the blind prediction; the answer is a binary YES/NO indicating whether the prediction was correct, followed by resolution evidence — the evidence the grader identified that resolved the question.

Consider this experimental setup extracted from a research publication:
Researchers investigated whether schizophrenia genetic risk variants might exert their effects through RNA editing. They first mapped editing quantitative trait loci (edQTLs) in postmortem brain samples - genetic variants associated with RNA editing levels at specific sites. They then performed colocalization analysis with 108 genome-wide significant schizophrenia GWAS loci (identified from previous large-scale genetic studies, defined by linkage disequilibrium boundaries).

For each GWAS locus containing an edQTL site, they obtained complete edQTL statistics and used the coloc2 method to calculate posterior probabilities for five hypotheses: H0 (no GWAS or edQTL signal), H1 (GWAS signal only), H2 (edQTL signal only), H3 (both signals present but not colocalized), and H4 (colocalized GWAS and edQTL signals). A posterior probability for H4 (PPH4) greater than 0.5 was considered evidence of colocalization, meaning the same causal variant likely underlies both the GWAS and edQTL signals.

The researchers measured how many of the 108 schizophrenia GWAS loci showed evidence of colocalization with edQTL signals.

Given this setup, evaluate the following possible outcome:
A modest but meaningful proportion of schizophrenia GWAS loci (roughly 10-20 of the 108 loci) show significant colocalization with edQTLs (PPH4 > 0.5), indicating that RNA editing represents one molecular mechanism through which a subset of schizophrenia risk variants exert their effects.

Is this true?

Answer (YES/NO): NO